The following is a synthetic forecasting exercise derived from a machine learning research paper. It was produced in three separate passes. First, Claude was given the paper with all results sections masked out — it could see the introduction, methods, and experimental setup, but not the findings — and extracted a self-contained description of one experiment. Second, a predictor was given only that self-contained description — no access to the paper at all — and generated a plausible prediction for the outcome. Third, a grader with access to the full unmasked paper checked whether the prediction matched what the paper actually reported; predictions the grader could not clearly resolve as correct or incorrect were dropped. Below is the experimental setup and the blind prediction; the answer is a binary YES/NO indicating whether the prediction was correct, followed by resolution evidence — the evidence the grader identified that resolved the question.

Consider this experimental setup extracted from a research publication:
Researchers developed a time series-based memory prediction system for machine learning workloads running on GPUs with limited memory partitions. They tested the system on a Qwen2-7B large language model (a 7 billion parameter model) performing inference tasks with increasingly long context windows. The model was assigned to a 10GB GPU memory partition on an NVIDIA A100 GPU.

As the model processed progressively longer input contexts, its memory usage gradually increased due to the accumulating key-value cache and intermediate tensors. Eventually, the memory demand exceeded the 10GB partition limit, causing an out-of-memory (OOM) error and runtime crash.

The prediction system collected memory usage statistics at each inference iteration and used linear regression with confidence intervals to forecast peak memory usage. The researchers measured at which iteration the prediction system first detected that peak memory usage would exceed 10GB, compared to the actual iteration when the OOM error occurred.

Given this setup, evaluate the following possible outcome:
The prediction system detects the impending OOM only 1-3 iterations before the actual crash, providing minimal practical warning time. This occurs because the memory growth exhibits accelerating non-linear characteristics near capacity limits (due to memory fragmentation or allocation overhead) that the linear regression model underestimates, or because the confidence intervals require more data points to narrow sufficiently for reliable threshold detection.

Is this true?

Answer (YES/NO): NO